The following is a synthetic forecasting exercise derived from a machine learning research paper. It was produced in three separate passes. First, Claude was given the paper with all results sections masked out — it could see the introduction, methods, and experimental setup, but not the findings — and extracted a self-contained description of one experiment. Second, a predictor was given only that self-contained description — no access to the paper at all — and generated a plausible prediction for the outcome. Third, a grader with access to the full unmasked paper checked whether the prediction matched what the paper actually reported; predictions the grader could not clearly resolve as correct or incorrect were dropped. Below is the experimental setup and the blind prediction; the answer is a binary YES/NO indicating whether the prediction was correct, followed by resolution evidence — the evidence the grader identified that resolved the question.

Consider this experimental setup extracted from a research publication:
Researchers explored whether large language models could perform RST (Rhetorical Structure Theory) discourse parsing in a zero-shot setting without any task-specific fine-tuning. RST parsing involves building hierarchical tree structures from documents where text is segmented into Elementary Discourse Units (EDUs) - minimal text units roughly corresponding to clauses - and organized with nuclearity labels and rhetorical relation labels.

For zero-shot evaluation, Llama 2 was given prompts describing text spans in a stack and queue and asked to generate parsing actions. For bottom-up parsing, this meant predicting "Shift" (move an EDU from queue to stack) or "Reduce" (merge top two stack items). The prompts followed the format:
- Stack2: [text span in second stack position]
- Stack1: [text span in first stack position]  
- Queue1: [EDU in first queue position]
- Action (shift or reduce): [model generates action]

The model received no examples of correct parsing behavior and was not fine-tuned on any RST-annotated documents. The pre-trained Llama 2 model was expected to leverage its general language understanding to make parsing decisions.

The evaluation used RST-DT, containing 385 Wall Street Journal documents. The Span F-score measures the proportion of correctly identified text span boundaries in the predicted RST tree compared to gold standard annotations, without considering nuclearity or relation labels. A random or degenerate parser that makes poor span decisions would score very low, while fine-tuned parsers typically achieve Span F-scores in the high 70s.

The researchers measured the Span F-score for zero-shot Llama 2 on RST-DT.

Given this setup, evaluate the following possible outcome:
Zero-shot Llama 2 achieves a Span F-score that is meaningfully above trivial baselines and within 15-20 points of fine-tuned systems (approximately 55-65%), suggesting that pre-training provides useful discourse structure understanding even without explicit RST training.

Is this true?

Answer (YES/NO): NO